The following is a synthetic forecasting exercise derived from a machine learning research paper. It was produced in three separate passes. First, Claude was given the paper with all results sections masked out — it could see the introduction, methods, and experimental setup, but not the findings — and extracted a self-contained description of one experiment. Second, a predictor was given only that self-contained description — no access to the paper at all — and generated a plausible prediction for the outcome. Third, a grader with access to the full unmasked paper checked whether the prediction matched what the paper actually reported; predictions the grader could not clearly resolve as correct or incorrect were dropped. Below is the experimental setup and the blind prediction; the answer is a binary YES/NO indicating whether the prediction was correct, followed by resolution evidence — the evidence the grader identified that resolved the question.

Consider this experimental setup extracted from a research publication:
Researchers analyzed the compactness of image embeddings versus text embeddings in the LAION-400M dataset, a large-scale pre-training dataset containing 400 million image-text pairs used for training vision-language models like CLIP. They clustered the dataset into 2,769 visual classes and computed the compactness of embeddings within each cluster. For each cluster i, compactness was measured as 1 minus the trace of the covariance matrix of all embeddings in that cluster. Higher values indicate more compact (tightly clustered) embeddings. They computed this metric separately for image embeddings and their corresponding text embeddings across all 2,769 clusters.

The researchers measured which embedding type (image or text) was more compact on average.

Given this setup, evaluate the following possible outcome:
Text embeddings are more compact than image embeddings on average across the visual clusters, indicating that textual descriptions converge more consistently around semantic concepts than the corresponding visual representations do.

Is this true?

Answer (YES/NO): NO